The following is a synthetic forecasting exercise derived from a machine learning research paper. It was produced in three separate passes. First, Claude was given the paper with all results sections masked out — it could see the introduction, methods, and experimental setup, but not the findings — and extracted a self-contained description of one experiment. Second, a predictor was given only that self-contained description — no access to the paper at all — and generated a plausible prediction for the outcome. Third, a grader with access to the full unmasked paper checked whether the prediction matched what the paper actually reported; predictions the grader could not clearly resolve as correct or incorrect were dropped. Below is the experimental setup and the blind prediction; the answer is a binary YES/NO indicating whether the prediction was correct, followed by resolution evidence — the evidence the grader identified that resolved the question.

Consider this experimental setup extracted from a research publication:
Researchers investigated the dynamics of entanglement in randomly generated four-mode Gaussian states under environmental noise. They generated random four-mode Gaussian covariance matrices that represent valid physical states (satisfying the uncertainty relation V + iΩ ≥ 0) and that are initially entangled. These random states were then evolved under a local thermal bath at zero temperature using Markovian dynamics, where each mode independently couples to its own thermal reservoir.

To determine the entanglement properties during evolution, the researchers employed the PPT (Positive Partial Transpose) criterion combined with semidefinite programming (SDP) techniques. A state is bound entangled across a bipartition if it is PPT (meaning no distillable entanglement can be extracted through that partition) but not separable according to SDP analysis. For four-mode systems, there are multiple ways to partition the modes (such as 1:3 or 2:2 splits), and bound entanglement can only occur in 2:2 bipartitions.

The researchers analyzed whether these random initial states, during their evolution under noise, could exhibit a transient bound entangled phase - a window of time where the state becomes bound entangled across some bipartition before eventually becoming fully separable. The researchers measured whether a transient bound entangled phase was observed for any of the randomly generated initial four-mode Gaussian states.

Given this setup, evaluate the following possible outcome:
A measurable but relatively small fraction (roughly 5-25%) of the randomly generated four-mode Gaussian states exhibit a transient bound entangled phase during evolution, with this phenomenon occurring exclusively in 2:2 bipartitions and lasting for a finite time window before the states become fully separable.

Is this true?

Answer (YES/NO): NO